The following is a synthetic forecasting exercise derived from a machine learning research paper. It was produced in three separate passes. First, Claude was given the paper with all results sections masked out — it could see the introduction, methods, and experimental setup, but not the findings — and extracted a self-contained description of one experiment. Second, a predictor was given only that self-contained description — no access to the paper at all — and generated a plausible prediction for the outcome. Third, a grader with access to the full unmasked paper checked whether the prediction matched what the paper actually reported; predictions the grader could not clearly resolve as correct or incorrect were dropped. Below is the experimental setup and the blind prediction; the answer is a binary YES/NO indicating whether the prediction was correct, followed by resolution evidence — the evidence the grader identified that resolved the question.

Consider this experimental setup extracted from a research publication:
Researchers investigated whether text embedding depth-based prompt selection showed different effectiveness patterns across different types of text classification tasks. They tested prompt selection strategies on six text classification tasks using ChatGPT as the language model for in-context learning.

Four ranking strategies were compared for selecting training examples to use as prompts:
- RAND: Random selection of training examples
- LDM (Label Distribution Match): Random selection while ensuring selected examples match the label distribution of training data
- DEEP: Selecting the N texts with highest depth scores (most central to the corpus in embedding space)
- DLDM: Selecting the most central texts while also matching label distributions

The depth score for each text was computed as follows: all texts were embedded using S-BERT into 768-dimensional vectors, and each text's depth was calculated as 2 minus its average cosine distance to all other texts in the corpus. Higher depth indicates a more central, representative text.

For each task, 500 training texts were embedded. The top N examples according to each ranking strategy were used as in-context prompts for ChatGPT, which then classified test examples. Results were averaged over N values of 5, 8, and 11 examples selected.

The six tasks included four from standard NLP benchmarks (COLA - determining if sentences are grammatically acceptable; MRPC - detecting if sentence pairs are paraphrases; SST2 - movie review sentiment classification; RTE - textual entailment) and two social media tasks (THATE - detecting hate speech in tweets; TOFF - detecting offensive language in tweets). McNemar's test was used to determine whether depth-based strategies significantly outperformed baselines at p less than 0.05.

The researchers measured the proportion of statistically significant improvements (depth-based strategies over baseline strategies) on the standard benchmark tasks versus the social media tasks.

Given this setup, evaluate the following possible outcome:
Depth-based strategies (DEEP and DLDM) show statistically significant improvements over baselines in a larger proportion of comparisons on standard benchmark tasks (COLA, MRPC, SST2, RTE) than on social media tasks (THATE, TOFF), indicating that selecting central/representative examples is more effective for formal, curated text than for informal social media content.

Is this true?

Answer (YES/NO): NO